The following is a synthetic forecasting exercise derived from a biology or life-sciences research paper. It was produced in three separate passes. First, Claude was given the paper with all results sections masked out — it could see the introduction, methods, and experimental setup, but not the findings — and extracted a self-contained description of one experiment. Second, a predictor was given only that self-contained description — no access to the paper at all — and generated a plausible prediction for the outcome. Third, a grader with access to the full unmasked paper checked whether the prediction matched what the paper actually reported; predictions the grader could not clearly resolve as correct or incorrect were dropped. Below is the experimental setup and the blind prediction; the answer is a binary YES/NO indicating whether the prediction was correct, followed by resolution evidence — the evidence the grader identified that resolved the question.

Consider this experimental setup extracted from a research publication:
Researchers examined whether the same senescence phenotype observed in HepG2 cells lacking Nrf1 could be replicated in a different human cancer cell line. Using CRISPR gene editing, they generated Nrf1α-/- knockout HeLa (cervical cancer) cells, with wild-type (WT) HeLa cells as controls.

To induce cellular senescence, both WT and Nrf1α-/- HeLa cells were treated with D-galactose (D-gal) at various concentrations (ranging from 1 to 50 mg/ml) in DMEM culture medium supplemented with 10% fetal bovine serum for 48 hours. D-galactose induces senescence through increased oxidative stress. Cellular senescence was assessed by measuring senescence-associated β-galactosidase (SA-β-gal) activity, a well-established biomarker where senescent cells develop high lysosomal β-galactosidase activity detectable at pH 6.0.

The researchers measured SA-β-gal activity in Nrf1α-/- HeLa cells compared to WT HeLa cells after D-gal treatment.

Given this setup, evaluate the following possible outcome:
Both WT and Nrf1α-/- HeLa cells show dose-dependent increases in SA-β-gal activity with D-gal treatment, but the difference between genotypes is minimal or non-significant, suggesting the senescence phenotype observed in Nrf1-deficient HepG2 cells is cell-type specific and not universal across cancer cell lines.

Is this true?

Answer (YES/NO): NO